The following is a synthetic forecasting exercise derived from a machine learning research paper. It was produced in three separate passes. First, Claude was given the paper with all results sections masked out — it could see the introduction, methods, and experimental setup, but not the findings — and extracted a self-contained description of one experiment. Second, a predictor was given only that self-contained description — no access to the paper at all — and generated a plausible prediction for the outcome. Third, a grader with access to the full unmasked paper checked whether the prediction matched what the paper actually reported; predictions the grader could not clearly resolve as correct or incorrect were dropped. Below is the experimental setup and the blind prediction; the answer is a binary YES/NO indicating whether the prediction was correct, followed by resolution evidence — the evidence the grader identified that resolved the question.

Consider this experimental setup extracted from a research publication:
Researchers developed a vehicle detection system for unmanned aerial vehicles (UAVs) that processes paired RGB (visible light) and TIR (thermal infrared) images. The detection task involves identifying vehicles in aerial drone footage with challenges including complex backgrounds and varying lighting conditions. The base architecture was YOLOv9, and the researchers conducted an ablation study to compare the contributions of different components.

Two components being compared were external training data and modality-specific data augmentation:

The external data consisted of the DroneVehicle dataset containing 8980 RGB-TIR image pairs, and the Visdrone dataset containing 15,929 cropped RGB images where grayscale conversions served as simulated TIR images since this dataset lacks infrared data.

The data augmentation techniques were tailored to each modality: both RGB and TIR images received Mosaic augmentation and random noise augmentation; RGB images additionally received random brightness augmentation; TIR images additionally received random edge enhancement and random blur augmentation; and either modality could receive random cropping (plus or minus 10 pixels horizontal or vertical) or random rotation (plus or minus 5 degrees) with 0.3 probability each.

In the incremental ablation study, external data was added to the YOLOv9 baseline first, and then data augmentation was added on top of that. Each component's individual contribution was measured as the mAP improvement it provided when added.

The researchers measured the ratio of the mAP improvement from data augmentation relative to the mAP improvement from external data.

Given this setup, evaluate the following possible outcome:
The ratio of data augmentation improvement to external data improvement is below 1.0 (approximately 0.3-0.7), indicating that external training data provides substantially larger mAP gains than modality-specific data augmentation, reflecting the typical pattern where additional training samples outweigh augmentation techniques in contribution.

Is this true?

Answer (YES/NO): NO